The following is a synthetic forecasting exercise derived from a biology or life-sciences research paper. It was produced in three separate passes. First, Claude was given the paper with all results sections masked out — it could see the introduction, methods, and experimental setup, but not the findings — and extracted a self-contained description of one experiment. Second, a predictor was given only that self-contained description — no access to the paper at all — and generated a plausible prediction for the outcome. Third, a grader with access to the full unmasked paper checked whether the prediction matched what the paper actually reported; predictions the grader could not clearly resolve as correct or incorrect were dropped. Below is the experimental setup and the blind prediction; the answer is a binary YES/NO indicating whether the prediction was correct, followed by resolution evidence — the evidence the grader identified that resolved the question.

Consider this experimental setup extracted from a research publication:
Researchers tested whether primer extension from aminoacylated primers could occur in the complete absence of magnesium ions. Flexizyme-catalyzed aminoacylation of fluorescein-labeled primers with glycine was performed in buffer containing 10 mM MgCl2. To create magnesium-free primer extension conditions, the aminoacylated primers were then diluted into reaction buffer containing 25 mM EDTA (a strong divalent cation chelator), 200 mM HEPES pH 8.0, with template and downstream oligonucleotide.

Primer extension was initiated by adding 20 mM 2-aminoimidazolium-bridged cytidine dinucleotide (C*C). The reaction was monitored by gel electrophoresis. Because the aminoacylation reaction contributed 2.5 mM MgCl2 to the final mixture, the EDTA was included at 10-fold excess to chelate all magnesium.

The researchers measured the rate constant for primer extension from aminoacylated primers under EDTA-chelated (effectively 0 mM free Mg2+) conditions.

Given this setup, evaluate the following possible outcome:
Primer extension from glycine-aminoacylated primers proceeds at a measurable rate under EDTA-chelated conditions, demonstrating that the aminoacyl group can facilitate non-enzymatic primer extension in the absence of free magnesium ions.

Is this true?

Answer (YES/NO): YES